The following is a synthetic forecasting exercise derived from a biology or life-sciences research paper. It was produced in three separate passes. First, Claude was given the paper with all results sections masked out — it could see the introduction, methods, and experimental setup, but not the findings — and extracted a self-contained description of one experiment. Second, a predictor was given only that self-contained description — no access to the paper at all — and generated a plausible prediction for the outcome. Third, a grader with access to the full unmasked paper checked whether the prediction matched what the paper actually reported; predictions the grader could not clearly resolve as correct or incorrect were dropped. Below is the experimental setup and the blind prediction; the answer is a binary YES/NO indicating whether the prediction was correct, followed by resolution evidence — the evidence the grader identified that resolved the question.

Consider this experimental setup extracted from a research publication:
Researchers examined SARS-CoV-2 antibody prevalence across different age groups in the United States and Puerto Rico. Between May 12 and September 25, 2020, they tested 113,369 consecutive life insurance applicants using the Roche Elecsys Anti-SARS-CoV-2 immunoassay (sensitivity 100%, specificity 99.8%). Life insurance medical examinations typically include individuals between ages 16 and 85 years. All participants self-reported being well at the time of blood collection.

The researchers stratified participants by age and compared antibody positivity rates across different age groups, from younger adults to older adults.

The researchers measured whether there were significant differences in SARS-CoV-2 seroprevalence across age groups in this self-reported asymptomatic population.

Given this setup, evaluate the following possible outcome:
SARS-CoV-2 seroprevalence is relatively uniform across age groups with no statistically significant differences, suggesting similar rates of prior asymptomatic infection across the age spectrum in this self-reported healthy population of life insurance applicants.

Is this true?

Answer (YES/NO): NO